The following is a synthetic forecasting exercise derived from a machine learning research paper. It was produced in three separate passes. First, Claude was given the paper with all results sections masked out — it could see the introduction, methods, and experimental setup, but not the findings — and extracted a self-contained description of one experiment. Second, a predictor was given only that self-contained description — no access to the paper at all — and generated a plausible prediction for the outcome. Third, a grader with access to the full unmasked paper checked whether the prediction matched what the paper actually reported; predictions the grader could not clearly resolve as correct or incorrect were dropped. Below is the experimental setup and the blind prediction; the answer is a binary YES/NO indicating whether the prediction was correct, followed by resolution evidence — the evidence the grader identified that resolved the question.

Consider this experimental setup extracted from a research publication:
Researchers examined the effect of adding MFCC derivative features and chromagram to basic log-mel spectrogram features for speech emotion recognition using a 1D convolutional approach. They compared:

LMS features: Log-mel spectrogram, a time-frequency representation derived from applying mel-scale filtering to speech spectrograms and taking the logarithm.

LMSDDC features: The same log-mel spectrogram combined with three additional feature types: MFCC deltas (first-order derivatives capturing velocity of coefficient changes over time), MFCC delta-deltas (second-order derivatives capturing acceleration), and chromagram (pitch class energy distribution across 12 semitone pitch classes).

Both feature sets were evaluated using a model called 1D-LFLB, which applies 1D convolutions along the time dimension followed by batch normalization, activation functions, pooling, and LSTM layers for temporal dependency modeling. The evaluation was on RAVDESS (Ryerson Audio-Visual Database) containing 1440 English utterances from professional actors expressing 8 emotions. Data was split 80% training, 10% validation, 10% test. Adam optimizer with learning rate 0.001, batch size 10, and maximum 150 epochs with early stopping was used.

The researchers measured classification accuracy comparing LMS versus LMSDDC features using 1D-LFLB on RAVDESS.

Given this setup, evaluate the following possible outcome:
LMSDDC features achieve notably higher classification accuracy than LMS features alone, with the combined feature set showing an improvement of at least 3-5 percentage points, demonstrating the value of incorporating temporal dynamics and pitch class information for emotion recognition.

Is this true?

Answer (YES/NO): NO